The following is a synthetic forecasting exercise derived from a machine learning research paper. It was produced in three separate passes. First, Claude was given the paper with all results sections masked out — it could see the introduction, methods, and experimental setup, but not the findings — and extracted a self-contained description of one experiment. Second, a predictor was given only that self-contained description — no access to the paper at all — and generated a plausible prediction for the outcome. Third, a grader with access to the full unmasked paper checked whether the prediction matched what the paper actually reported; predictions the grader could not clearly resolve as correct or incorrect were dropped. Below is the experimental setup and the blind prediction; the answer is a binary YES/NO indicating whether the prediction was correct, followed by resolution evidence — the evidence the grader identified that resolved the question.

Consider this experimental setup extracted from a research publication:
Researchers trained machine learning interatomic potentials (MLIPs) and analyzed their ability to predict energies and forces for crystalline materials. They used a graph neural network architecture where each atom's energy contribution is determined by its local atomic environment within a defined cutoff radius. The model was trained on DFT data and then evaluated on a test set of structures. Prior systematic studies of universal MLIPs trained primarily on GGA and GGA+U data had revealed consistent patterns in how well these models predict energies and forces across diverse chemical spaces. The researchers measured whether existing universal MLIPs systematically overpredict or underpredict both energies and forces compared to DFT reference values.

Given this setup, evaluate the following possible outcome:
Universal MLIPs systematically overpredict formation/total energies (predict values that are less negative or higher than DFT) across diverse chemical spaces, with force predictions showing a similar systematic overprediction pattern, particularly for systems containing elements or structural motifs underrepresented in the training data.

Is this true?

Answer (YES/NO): NO